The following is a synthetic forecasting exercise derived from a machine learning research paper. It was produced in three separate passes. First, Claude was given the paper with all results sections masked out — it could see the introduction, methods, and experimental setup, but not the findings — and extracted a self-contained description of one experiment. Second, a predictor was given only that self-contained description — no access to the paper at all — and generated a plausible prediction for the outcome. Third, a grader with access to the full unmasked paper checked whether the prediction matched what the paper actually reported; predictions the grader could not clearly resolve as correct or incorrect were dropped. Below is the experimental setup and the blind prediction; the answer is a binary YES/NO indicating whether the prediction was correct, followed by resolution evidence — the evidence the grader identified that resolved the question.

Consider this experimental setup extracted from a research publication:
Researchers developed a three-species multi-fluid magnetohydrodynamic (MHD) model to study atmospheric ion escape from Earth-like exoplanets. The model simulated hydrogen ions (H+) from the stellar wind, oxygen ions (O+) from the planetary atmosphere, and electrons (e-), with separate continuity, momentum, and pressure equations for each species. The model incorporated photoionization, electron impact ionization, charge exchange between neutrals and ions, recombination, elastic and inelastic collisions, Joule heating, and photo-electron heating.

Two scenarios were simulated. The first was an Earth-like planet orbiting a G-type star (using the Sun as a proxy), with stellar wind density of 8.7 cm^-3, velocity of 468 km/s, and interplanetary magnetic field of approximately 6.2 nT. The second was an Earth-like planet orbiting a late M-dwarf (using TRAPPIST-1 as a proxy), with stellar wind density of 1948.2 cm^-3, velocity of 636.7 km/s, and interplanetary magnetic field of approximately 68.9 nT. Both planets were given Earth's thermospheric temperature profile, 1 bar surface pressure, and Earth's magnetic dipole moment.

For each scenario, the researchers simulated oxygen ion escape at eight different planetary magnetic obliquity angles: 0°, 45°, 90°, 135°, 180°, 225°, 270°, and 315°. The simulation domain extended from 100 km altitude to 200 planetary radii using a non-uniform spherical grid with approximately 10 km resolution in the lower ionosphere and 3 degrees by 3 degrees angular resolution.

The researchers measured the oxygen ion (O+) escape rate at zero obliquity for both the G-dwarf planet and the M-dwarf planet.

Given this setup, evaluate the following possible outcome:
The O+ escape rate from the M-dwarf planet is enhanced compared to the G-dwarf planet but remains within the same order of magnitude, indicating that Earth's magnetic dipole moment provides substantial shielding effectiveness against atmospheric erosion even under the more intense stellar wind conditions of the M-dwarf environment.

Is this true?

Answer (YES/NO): NO